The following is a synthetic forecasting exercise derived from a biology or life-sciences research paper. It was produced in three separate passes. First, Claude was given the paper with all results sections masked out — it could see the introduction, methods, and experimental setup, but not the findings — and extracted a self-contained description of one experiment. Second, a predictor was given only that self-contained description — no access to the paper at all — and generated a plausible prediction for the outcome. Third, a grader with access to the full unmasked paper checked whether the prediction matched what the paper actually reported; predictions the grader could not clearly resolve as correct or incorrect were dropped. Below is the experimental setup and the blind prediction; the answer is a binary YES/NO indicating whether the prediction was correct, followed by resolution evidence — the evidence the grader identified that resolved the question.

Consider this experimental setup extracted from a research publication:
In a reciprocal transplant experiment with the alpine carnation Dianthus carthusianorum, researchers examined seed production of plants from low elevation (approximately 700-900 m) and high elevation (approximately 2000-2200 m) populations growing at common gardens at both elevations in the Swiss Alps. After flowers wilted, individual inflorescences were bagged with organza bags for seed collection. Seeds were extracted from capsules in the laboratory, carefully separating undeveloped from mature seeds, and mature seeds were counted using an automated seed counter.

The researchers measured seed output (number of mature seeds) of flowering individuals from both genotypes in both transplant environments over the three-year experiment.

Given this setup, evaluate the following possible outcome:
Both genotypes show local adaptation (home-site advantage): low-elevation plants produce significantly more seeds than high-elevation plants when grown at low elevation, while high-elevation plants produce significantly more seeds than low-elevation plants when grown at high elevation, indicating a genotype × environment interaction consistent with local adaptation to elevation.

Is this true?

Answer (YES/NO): NO